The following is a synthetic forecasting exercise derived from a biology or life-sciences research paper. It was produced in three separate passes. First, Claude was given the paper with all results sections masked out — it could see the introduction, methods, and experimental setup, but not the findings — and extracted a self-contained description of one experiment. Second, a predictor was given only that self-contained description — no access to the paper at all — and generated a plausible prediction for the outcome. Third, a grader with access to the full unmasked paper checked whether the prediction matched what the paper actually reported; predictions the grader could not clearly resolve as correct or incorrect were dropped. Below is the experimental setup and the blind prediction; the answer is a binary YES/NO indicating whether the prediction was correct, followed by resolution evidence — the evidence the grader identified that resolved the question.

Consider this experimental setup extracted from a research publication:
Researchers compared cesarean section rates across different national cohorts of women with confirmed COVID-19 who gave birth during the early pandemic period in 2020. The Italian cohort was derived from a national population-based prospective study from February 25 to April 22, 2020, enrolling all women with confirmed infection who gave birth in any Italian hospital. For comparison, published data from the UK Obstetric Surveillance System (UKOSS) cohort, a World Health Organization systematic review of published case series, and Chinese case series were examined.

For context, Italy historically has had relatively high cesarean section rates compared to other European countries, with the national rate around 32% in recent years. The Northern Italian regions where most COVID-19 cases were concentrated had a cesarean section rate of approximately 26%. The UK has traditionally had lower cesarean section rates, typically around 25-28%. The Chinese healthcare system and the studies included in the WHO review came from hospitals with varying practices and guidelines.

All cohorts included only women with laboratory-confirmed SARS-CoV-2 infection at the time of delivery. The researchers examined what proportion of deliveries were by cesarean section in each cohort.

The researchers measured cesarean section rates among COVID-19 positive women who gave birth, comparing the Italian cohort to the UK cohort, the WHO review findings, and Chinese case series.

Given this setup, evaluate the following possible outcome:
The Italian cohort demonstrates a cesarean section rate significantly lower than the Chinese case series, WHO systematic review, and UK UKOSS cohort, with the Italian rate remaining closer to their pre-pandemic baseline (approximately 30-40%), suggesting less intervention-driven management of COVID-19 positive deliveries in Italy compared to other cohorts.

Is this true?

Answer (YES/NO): YES